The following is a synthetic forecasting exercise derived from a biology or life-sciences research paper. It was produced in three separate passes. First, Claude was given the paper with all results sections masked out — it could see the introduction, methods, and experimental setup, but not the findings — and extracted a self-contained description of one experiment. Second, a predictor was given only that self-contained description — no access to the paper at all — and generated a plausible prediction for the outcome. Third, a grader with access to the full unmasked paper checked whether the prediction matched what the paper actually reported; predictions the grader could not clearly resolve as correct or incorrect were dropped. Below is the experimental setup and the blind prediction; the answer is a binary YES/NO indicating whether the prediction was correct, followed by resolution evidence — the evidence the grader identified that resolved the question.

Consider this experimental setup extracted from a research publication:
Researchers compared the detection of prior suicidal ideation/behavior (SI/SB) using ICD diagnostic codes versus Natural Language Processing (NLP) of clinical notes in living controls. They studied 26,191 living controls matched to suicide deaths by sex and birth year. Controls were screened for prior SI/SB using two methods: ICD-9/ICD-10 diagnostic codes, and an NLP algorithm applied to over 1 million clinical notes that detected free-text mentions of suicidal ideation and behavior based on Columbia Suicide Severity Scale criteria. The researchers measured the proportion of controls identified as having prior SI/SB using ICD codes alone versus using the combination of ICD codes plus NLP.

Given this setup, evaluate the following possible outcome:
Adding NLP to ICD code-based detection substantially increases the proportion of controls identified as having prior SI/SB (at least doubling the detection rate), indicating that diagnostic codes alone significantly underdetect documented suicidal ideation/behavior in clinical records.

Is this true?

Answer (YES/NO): YES